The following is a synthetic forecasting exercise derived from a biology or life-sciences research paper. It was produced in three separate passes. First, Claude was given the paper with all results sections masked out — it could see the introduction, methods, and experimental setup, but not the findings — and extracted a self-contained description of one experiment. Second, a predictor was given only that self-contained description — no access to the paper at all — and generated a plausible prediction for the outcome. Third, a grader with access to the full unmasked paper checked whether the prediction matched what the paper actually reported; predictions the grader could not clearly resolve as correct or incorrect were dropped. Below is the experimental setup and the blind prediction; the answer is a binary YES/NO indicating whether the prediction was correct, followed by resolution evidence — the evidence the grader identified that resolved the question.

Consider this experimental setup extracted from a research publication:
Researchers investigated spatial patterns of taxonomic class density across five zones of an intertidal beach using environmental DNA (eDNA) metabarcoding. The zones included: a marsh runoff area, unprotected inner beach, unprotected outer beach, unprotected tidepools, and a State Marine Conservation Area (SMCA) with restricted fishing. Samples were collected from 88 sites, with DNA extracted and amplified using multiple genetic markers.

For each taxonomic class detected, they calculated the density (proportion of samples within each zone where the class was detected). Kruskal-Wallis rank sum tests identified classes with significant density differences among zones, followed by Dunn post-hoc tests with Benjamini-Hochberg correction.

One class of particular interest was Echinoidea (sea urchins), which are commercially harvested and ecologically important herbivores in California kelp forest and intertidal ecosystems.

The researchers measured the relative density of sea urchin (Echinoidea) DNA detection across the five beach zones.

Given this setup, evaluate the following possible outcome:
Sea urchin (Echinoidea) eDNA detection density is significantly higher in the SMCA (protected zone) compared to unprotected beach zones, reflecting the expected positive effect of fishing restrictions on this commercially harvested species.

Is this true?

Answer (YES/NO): YES